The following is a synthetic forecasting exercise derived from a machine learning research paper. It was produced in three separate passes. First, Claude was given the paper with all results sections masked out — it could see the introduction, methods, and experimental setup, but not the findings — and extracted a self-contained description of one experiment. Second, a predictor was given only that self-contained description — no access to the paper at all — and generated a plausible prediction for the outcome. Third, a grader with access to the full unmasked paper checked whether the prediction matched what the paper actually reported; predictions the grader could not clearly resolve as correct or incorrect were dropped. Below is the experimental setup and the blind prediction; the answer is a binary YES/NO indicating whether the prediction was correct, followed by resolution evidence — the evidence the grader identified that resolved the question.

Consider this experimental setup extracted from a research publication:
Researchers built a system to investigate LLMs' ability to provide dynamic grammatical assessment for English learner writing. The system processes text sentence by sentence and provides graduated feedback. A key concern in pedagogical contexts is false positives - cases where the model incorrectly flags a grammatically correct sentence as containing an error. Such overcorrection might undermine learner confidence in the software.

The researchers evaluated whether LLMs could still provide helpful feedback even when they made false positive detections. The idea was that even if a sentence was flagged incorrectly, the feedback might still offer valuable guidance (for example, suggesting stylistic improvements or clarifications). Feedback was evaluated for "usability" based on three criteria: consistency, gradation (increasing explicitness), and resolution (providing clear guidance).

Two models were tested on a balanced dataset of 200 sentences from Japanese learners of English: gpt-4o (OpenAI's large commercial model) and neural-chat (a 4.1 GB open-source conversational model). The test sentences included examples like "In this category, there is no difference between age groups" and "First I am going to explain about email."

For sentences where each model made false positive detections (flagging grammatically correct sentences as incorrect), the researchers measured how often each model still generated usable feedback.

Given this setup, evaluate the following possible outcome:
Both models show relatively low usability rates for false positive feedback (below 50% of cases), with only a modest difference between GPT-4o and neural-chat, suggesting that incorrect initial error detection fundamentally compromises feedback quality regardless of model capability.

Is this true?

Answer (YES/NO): NO